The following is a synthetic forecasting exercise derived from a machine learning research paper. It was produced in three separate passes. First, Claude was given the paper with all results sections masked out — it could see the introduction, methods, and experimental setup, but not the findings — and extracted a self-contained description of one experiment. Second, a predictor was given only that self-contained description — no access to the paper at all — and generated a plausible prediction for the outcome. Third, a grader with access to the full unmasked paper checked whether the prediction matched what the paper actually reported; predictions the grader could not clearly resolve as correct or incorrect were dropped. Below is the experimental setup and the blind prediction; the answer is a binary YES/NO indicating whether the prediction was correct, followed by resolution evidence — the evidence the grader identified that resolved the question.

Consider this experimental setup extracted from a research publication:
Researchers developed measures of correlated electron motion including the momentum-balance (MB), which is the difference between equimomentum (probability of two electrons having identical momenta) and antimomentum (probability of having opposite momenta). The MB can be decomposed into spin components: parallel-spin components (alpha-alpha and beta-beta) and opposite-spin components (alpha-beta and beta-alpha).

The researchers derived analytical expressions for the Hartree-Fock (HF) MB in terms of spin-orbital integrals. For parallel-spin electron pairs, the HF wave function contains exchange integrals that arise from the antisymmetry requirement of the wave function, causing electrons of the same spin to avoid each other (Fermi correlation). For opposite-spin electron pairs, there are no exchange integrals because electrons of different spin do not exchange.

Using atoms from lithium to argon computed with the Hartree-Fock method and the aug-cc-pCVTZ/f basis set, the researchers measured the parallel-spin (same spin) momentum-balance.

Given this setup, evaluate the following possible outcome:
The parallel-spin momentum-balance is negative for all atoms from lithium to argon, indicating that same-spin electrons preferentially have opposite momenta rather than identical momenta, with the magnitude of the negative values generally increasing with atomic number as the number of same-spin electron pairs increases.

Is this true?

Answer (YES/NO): NO